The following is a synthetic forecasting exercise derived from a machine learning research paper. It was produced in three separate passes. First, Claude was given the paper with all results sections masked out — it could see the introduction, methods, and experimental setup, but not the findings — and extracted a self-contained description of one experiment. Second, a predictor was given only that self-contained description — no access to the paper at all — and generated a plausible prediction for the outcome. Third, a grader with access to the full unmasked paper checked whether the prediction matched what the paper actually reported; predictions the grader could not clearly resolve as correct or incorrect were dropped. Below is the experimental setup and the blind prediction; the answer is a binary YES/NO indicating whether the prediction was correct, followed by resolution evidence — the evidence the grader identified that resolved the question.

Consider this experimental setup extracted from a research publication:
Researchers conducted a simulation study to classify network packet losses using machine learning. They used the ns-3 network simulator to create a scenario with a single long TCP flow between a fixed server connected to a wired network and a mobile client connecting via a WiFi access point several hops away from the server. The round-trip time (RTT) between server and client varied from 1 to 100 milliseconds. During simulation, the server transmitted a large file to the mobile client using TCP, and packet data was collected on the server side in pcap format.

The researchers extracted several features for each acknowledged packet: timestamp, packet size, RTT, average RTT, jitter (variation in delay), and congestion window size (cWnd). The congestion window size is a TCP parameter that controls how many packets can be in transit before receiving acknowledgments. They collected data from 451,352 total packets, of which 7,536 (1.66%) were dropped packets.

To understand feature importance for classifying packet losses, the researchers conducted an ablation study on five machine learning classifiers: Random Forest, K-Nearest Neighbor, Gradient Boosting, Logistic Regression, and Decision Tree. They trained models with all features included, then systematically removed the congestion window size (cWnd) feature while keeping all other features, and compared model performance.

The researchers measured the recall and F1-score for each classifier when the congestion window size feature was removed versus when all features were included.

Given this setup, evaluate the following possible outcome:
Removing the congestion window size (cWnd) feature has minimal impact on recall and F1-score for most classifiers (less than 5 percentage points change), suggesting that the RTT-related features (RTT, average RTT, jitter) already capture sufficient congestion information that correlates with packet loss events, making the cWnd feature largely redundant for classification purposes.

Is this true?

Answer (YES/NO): NO